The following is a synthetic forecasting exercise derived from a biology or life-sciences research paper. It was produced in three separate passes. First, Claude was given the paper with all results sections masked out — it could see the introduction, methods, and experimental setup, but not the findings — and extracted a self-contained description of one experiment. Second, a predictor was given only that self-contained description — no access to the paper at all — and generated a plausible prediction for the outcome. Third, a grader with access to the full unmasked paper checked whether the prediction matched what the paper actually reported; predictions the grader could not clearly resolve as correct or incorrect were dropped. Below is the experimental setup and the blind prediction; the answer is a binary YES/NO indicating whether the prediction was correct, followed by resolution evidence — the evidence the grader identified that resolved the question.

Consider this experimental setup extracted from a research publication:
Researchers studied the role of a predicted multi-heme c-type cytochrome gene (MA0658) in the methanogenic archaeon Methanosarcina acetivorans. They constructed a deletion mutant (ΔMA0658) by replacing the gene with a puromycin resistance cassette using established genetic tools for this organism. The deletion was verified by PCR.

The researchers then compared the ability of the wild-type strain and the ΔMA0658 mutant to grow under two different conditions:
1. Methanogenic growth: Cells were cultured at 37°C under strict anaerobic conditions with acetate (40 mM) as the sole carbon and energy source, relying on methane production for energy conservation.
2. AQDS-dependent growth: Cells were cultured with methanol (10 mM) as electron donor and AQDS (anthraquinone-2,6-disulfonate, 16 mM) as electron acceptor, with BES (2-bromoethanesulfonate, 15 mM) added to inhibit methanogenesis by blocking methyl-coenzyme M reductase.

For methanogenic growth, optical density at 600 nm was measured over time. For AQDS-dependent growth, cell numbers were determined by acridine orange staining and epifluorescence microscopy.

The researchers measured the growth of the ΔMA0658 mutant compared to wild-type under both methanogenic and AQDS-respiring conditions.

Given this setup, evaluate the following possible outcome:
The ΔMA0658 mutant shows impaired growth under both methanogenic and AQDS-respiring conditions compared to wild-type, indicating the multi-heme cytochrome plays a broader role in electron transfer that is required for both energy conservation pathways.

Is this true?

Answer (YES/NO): NO